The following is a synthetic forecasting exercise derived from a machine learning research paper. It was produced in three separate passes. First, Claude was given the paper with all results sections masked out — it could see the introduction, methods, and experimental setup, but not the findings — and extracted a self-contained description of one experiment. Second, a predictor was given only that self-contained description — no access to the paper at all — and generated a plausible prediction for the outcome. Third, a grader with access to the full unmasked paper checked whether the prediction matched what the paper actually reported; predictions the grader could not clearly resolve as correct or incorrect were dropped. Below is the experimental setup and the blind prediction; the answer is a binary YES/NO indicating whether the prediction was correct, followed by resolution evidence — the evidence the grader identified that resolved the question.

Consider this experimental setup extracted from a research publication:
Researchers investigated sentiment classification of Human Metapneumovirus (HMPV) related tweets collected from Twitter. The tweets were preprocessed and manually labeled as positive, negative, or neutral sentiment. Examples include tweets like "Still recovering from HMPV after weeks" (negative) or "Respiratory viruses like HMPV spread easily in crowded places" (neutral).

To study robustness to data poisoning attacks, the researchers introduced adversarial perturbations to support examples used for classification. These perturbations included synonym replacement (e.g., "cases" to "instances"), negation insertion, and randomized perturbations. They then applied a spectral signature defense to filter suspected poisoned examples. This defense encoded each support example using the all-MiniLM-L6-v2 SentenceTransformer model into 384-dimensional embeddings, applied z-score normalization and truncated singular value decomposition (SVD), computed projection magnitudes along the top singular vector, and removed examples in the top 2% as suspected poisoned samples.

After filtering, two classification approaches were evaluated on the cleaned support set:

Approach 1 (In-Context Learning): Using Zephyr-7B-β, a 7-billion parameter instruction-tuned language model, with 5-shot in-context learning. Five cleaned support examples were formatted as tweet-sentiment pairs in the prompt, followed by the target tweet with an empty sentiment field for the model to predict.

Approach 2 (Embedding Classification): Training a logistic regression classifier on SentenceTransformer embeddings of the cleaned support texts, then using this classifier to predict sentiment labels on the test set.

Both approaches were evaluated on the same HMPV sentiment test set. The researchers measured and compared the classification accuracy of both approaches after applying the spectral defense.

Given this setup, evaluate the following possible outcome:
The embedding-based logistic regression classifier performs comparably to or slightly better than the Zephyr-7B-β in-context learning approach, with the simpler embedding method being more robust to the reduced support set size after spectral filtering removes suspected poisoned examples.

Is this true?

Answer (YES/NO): NO